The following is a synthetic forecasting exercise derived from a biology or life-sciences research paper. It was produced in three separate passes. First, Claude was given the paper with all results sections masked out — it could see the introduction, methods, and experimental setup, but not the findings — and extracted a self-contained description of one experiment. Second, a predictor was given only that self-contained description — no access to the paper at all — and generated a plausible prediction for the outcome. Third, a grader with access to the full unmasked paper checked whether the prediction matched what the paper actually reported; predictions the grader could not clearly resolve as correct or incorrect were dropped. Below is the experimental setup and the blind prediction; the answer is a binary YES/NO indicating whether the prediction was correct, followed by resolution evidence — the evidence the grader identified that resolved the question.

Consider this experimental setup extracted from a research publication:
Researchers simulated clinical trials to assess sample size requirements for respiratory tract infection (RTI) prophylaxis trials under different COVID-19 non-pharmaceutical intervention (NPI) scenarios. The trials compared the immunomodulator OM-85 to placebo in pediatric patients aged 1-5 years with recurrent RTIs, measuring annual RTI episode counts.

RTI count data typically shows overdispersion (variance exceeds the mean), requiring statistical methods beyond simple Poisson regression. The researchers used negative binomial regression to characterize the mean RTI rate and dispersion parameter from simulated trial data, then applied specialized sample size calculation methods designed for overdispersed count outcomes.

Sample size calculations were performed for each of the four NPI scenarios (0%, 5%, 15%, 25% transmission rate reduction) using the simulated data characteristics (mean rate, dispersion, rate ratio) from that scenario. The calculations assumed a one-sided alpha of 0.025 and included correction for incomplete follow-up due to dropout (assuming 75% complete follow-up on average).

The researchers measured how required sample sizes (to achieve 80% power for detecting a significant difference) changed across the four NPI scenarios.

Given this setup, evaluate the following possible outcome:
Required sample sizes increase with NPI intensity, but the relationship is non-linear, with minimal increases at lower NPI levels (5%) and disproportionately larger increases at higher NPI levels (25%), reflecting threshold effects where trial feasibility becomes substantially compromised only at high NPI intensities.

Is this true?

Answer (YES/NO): YES